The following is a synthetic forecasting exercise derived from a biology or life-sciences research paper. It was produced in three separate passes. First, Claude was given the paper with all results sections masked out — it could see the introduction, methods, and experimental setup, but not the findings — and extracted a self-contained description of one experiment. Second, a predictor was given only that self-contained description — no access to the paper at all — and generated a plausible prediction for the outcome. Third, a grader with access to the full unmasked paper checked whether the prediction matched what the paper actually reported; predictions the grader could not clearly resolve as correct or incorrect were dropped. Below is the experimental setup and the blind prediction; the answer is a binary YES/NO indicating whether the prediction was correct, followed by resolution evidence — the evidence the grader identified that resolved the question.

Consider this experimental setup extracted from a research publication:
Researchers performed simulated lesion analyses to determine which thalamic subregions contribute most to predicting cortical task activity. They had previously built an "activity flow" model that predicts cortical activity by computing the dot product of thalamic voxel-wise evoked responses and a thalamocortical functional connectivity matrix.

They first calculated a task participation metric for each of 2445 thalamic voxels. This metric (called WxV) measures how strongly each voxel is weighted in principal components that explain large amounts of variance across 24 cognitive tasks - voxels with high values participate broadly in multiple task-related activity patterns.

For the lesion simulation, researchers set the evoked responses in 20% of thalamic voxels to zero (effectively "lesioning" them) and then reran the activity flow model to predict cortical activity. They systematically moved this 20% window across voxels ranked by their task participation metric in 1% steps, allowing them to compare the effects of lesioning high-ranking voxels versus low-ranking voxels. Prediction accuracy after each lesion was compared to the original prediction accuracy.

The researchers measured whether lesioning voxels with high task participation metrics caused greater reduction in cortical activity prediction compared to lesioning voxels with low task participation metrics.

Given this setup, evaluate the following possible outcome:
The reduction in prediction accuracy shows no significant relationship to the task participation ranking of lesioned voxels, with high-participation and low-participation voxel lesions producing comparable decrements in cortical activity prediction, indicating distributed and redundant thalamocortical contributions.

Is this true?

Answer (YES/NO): NO